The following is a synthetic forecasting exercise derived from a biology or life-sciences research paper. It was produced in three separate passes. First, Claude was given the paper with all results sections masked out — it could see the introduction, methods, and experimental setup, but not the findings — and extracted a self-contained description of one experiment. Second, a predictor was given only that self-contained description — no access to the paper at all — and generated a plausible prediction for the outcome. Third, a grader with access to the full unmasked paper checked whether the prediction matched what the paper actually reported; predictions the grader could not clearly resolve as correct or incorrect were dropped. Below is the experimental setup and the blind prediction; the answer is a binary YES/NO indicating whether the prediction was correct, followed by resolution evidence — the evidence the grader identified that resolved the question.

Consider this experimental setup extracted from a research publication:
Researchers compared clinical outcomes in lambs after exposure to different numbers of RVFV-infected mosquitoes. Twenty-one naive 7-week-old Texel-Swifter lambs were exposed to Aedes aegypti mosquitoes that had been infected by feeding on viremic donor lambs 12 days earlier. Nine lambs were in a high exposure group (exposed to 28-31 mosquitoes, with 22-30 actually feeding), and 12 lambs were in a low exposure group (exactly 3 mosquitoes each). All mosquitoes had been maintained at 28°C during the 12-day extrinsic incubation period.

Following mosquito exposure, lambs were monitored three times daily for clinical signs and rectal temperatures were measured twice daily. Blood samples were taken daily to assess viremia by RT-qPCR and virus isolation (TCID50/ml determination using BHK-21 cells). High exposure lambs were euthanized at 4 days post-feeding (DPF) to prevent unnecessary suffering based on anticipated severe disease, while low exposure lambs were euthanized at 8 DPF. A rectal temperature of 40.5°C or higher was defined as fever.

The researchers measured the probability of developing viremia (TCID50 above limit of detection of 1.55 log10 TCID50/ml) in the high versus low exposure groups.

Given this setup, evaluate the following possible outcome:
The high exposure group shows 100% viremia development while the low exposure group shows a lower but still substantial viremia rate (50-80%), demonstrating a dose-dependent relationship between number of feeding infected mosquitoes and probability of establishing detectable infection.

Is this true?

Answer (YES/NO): NO